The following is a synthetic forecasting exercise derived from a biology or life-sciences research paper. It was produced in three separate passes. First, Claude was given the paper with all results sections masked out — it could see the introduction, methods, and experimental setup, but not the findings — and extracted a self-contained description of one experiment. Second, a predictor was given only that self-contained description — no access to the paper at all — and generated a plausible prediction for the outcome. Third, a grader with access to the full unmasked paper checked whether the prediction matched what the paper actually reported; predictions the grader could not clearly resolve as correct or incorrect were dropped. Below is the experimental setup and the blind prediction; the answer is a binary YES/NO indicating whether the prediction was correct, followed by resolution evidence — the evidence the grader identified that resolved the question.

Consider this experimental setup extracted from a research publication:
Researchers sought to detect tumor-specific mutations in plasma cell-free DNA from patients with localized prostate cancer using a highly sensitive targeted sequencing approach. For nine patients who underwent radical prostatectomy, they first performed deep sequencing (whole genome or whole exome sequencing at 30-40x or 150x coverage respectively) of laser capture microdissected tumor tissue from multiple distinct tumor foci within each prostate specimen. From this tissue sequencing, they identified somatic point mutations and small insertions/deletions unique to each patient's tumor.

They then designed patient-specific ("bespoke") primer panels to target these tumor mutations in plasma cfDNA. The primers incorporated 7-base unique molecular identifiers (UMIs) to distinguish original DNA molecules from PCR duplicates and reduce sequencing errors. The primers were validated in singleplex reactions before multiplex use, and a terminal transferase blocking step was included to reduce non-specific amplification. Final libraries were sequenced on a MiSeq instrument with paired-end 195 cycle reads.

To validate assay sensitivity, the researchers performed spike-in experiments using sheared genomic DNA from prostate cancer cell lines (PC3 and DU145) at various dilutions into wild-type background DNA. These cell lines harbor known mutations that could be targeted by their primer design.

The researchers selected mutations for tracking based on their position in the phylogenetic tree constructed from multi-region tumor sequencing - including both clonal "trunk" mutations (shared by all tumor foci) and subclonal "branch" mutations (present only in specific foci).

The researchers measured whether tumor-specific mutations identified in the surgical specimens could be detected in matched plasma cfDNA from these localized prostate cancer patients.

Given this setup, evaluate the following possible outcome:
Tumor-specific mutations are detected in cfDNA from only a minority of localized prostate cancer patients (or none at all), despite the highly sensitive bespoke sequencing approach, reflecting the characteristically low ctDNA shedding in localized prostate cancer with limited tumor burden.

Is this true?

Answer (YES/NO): YES